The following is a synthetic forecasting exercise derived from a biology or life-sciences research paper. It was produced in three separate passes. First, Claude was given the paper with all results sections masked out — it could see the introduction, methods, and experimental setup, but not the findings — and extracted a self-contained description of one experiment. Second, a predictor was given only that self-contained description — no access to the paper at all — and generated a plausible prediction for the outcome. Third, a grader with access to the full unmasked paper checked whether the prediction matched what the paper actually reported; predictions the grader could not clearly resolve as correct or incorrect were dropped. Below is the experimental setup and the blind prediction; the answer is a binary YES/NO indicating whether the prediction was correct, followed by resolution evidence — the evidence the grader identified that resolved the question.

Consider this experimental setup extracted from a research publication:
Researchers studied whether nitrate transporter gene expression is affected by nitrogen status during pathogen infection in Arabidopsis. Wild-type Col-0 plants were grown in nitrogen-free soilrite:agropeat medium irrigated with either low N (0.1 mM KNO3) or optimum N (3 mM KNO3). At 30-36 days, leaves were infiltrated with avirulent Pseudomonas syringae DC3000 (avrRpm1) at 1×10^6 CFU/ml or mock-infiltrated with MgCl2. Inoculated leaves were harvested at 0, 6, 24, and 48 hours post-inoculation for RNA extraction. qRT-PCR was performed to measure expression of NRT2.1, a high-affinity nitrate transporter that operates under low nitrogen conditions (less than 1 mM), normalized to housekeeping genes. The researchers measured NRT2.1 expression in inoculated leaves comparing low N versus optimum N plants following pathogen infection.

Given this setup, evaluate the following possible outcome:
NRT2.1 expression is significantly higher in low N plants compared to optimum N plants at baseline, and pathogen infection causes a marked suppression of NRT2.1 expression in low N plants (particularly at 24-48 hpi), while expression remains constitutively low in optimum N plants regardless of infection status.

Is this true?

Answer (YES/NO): NO